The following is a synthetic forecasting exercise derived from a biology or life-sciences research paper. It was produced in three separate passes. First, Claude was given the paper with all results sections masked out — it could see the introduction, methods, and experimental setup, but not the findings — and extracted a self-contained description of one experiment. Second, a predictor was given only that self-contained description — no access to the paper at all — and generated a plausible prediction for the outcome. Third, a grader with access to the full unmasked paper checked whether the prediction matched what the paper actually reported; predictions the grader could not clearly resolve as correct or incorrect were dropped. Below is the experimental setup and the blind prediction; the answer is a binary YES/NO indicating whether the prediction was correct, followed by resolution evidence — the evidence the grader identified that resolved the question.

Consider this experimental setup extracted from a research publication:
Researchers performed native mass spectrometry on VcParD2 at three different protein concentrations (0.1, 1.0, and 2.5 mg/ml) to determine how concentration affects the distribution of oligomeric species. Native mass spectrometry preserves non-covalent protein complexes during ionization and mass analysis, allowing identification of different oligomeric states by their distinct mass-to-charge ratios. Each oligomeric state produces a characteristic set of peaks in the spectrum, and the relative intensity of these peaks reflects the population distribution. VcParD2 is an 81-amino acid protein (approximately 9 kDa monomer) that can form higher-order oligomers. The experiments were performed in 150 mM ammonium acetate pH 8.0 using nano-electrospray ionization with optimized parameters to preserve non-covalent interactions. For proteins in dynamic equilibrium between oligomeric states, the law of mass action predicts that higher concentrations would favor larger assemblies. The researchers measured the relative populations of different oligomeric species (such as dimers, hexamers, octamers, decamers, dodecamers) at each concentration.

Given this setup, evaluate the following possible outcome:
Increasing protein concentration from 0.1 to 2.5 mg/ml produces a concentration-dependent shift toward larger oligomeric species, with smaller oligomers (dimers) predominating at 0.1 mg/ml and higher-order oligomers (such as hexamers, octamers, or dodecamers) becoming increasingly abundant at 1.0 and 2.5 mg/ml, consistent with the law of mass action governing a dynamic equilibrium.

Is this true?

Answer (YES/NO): NO